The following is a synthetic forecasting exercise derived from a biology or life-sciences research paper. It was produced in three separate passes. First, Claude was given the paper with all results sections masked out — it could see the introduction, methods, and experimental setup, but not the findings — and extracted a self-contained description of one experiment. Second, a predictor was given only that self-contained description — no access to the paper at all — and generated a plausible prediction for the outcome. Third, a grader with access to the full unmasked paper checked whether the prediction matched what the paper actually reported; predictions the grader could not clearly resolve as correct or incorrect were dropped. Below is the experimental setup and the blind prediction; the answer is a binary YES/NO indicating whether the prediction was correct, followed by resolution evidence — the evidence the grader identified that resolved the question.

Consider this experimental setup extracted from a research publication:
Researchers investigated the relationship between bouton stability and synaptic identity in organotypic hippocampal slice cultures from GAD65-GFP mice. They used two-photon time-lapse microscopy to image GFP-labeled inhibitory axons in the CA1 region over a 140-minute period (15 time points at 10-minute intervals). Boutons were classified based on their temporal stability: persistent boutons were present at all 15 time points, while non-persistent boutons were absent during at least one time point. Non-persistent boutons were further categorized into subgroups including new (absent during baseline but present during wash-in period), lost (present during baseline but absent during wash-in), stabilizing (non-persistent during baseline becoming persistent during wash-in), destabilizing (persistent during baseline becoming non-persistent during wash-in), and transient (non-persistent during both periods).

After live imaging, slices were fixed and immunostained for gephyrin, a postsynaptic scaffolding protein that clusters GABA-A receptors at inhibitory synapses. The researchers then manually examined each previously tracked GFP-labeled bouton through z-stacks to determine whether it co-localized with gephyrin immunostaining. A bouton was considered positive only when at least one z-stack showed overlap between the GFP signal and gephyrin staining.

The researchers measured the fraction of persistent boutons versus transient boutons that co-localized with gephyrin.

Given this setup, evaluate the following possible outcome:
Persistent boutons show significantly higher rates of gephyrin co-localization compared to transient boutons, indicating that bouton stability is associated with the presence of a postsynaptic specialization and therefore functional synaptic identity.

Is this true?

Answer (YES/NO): YES